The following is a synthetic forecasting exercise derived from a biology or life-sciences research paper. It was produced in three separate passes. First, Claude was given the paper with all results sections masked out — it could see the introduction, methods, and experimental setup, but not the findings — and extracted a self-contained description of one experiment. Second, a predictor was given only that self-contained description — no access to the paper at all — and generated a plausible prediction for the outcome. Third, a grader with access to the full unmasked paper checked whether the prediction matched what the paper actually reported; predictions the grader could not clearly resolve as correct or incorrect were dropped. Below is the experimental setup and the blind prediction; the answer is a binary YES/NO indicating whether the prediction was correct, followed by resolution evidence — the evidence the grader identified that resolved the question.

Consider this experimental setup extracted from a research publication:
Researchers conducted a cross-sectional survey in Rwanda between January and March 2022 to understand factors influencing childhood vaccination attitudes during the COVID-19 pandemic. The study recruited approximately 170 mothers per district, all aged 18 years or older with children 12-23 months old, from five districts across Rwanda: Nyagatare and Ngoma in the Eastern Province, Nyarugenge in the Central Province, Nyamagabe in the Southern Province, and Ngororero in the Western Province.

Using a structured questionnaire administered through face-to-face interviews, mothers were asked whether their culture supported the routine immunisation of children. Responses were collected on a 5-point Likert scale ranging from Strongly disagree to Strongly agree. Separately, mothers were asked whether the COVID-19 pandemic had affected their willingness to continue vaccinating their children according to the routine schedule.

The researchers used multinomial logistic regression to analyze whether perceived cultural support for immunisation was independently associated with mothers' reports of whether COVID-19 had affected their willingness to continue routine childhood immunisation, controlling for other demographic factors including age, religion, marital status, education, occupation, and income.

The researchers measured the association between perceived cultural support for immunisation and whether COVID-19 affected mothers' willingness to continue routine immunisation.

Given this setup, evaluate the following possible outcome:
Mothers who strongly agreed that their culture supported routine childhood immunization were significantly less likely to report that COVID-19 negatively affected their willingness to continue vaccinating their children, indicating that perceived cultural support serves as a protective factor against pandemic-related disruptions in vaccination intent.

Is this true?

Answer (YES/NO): NO